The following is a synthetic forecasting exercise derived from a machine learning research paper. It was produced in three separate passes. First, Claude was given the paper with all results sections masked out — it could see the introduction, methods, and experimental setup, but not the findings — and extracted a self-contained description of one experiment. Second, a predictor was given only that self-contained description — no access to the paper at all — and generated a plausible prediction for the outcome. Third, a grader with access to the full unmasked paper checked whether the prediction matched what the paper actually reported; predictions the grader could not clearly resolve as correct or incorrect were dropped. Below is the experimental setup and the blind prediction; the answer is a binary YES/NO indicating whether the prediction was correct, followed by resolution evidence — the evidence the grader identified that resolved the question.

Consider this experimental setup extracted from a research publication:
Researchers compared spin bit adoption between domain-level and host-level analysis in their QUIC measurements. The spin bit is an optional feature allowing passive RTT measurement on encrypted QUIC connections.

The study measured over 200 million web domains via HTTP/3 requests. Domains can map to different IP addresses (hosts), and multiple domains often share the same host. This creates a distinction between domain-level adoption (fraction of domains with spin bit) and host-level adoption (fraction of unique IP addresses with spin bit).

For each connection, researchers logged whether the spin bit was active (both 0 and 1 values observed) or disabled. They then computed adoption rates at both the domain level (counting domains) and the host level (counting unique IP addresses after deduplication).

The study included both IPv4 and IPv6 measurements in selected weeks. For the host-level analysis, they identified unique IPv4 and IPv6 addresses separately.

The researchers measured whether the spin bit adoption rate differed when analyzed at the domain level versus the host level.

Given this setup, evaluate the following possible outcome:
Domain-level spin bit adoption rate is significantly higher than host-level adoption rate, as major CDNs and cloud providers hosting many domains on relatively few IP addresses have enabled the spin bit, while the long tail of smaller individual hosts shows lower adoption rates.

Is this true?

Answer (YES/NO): NO